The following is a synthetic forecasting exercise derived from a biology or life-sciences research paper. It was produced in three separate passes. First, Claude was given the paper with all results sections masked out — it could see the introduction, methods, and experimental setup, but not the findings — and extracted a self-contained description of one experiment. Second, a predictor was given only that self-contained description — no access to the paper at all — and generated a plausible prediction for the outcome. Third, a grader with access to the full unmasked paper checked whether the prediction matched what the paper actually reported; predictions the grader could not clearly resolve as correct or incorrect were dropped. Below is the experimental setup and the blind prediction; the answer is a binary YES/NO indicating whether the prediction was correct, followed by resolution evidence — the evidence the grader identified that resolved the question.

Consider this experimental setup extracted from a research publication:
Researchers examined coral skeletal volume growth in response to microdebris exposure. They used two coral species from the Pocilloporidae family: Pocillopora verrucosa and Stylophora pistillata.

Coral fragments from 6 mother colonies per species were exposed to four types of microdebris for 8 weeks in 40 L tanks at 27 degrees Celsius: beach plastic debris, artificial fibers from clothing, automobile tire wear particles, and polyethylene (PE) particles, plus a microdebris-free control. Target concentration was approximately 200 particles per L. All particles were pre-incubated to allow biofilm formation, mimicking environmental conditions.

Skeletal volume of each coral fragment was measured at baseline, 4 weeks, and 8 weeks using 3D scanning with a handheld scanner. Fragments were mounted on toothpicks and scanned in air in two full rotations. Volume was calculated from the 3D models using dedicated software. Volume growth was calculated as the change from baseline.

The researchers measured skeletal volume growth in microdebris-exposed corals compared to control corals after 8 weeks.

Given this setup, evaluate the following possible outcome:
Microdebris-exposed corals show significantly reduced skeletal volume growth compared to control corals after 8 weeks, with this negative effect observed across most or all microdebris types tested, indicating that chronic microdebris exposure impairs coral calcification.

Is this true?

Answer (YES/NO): NO